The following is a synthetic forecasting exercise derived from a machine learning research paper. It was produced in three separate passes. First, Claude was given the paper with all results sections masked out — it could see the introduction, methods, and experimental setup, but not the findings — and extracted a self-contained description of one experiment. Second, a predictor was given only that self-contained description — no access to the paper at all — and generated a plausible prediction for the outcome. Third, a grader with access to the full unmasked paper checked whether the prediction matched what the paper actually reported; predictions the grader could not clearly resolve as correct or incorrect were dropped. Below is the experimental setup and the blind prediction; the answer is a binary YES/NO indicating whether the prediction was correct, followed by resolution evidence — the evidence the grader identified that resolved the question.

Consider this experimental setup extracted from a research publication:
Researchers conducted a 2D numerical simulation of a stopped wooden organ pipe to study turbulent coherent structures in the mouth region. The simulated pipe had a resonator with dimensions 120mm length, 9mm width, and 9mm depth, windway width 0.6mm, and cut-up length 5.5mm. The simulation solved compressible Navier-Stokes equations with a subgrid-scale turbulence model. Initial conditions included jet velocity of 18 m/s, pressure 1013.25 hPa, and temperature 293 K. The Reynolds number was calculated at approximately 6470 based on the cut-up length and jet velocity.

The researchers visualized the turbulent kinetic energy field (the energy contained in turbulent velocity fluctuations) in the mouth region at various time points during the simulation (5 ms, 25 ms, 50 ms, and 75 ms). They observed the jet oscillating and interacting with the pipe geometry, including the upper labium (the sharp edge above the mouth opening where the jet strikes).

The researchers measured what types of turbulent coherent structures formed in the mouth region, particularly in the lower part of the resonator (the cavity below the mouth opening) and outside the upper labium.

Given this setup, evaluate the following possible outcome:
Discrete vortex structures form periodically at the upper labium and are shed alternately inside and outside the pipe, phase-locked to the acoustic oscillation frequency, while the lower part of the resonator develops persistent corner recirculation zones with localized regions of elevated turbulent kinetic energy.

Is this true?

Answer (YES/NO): NO